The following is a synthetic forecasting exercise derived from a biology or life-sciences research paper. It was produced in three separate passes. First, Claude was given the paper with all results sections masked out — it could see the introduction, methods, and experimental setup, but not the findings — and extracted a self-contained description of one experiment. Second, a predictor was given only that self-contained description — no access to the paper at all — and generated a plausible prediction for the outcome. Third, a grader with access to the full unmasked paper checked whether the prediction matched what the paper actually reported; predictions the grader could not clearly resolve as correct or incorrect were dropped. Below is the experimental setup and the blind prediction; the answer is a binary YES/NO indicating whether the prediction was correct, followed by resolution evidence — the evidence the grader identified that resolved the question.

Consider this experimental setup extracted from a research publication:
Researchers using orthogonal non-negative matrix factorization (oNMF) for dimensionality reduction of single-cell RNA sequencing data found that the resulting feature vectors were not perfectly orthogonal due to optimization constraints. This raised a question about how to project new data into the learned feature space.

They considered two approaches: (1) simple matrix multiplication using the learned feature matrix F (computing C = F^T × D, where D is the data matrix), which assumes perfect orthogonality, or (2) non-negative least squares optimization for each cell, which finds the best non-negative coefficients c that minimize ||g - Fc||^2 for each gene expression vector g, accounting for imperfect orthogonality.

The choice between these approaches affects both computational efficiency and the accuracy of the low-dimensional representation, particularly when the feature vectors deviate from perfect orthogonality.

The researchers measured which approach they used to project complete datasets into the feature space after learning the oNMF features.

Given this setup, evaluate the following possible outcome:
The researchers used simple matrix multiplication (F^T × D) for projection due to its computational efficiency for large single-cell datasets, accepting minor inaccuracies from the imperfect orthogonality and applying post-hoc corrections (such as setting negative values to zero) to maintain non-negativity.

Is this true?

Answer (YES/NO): NO